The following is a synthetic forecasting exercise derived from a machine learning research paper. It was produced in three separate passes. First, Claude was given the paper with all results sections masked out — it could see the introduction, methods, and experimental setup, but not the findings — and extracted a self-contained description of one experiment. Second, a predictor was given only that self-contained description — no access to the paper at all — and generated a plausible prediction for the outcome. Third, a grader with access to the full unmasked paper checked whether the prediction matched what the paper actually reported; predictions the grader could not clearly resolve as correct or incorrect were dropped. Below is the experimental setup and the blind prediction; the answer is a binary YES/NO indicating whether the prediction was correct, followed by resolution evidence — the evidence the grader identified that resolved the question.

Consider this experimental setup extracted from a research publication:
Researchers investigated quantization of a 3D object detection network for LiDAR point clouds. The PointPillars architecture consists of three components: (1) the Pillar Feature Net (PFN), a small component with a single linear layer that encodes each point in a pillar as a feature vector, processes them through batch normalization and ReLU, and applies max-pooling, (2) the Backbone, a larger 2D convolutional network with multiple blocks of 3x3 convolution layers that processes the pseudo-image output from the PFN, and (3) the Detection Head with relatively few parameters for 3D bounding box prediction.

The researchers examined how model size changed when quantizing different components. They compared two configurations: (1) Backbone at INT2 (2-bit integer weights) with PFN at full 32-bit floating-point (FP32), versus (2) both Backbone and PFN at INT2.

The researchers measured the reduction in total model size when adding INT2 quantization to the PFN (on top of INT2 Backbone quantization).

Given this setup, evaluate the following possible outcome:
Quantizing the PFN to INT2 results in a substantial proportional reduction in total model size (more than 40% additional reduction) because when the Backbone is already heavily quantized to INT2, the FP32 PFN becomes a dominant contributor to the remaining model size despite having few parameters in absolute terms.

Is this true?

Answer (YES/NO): NO